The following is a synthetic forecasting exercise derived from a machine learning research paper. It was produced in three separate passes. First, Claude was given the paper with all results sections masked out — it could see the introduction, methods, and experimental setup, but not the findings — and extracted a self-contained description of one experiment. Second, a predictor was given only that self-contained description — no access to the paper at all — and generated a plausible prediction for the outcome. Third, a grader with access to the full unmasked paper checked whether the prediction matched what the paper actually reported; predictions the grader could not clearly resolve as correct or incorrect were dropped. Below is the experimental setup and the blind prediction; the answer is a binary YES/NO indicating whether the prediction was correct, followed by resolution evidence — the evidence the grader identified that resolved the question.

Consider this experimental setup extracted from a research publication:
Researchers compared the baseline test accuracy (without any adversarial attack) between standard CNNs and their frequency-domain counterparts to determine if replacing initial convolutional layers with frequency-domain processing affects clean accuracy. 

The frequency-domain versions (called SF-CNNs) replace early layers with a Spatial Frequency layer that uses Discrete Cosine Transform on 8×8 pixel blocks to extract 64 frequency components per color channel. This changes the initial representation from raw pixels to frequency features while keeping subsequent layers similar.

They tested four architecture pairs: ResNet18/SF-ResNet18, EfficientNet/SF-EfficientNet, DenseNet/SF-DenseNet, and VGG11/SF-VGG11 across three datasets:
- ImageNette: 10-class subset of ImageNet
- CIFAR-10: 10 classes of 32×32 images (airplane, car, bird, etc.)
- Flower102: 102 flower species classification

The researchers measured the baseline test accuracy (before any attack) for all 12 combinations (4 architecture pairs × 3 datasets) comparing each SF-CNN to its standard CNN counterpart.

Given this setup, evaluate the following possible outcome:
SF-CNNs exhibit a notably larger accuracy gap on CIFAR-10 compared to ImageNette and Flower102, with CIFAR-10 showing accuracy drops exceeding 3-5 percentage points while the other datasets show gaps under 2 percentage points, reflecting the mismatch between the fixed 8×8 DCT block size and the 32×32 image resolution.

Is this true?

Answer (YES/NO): NO